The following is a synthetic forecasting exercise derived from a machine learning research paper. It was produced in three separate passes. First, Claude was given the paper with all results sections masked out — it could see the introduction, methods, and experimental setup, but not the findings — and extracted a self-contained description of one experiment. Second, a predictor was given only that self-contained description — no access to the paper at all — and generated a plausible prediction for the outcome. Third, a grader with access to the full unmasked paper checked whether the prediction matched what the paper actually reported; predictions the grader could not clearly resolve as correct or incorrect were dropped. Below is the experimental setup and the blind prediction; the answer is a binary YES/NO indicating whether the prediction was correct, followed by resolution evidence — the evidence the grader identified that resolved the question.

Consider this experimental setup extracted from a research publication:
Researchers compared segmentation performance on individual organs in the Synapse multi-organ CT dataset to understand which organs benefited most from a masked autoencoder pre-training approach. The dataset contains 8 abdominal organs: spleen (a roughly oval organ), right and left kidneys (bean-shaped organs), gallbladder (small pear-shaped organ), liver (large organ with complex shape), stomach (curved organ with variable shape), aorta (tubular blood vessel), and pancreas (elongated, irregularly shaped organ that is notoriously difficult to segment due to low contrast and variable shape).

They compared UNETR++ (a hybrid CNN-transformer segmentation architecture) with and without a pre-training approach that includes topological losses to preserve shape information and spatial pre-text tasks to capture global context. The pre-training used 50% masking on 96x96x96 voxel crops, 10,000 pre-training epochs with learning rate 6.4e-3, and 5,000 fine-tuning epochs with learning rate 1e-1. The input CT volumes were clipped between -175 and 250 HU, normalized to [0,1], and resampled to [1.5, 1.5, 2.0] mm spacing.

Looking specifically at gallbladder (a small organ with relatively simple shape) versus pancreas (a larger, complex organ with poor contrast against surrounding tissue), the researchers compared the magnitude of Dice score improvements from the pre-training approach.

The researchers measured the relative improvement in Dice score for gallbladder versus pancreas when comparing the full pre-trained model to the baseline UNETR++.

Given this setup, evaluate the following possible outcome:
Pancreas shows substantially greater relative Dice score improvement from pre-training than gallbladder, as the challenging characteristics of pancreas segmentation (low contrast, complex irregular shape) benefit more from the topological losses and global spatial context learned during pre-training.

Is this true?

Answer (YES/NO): NO